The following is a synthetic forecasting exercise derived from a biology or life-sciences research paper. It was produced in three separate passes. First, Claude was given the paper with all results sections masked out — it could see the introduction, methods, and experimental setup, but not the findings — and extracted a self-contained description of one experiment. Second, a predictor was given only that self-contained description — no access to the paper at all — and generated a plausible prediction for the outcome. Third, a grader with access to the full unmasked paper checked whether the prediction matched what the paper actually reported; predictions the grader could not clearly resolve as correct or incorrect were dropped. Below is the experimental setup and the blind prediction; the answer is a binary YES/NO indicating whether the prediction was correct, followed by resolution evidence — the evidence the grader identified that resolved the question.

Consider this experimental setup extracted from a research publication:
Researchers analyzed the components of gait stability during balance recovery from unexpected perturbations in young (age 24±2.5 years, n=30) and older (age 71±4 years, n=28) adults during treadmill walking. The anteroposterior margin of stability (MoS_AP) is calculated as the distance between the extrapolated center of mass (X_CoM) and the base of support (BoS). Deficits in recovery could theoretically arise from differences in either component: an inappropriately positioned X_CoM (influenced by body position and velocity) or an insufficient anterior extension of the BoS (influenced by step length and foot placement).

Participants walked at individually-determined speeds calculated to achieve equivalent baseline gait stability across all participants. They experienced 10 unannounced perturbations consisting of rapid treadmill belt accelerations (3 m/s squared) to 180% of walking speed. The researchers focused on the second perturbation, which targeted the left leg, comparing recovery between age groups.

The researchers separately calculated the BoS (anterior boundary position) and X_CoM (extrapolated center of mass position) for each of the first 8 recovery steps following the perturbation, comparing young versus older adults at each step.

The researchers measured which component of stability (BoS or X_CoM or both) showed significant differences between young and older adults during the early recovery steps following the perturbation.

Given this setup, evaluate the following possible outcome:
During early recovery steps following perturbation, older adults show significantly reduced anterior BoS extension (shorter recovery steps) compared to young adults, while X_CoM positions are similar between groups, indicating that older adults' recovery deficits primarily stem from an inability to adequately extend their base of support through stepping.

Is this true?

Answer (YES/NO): NO